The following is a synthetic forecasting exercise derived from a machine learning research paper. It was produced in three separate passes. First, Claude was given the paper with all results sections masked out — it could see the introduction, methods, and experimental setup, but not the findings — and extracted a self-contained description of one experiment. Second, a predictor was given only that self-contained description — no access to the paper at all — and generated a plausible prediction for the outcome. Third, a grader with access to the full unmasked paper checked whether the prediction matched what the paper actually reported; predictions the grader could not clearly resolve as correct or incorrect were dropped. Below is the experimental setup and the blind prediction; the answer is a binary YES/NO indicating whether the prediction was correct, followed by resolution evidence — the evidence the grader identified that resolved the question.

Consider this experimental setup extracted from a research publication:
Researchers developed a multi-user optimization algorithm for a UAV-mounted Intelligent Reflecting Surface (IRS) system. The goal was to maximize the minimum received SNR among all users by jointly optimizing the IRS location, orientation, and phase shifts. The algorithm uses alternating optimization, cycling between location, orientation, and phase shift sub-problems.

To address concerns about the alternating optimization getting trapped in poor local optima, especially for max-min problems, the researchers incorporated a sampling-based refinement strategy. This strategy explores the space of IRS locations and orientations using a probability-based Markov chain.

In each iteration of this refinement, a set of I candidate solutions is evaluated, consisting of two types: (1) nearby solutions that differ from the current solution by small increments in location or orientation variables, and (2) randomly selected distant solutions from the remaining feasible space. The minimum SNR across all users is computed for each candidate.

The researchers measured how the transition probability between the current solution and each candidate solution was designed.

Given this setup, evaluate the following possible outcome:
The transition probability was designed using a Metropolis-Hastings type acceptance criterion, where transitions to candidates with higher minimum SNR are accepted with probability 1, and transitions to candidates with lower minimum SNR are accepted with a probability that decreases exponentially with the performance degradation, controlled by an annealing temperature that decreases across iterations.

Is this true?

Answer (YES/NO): NO